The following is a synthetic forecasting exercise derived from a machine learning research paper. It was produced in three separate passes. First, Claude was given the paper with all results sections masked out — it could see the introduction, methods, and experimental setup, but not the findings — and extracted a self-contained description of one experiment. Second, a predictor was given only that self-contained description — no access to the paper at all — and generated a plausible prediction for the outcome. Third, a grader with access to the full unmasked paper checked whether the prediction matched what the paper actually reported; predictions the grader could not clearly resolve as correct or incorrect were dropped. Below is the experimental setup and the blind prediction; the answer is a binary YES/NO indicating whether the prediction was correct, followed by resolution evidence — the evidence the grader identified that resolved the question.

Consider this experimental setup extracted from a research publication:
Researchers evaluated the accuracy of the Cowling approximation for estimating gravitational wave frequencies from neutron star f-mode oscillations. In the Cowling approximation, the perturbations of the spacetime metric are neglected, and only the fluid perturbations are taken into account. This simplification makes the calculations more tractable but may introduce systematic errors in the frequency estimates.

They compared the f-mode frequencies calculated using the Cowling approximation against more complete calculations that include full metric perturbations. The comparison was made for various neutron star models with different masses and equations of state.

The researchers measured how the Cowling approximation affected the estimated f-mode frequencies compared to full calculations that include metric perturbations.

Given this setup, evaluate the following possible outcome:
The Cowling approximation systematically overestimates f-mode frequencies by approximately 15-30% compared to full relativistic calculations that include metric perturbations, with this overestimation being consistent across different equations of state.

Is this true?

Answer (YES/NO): YES